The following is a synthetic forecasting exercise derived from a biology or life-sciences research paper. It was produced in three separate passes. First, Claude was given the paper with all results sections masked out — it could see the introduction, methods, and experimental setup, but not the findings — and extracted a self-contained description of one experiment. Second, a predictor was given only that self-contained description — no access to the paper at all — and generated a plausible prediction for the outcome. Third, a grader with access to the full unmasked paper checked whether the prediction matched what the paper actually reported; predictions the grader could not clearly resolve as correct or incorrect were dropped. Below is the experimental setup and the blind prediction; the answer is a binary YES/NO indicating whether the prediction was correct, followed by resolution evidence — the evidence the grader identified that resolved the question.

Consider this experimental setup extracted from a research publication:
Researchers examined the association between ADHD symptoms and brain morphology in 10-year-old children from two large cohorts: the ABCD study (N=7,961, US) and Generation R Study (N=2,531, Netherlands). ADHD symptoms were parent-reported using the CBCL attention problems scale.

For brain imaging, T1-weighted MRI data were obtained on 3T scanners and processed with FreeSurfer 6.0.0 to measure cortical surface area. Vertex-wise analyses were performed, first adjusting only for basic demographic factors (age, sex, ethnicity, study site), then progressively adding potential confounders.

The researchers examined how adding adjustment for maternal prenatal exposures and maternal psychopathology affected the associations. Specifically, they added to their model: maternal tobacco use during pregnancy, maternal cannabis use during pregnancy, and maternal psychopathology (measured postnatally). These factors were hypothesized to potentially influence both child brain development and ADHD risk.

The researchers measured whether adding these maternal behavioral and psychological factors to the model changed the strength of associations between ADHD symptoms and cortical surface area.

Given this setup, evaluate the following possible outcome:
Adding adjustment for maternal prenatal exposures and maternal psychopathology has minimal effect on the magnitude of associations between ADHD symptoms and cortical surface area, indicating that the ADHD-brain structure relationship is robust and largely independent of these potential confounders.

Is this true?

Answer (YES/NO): NO